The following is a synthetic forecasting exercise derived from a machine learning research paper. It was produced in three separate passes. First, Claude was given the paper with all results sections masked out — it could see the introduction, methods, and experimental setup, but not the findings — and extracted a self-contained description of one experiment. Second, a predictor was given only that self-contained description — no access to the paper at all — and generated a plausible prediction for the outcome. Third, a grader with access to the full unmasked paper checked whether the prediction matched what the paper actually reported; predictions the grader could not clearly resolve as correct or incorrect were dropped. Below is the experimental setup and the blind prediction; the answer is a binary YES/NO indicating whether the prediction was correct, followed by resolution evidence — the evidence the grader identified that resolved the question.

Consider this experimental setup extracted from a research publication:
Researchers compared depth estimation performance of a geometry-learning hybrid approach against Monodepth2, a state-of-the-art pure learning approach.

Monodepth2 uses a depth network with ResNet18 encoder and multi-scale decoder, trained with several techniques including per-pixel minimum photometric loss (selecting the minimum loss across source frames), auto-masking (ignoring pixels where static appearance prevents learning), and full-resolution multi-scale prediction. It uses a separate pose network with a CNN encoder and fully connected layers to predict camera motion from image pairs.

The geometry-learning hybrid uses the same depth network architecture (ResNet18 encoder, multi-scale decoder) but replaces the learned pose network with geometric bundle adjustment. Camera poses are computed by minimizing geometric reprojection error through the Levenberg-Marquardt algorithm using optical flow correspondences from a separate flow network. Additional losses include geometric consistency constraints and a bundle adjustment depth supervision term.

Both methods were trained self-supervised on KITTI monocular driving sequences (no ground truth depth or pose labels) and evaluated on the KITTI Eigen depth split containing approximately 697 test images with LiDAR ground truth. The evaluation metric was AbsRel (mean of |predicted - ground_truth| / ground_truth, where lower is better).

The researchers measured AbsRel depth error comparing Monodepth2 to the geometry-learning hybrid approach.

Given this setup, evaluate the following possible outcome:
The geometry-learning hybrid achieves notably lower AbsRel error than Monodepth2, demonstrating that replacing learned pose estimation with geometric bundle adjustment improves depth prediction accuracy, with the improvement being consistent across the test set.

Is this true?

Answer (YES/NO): NO